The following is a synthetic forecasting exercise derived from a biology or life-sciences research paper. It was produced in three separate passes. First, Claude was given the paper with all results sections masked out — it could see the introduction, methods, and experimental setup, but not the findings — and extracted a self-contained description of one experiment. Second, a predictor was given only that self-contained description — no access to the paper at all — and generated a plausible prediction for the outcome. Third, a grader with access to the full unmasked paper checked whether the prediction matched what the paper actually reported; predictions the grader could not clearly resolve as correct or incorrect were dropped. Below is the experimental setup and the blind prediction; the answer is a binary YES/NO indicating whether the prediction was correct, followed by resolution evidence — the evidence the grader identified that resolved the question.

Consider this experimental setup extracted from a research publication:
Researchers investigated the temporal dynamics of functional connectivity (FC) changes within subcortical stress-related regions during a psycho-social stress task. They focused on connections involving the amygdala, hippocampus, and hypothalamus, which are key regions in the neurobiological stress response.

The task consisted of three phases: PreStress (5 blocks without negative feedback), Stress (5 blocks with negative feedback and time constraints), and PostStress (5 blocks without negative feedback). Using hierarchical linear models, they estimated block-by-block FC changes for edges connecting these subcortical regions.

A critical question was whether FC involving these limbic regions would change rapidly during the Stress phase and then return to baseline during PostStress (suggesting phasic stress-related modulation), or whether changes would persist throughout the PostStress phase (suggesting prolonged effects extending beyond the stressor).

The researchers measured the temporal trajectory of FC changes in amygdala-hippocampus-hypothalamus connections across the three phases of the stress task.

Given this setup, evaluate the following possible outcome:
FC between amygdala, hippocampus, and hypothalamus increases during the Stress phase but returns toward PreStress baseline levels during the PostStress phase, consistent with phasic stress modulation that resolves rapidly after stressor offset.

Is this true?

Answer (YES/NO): NO